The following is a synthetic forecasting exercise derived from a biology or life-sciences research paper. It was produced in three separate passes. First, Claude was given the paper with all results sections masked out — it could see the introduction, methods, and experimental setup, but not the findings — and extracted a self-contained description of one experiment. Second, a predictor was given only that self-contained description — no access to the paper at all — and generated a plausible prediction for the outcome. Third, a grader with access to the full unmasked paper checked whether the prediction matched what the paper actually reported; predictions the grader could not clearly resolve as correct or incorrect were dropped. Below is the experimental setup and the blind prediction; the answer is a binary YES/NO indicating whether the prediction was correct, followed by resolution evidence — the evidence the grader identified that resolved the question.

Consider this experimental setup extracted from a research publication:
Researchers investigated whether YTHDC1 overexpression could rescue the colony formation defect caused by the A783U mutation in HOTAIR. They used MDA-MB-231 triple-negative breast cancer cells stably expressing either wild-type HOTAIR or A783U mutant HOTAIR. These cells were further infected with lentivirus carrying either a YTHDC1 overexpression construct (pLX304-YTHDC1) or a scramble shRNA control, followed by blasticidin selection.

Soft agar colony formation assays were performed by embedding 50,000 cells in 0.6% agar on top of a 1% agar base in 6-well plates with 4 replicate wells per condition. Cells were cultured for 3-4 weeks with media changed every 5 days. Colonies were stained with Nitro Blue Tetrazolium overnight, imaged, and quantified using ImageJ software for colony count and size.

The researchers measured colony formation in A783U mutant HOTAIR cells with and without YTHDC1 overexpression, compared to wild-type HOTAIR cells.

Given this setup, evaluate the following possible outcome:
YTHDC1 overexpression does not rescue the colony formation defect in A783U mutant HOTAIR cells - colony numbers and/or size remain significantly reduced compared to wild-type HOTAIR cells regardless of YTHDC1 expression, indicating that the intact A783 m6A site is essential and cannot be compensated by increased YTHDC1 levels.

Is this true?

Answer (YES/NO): NO